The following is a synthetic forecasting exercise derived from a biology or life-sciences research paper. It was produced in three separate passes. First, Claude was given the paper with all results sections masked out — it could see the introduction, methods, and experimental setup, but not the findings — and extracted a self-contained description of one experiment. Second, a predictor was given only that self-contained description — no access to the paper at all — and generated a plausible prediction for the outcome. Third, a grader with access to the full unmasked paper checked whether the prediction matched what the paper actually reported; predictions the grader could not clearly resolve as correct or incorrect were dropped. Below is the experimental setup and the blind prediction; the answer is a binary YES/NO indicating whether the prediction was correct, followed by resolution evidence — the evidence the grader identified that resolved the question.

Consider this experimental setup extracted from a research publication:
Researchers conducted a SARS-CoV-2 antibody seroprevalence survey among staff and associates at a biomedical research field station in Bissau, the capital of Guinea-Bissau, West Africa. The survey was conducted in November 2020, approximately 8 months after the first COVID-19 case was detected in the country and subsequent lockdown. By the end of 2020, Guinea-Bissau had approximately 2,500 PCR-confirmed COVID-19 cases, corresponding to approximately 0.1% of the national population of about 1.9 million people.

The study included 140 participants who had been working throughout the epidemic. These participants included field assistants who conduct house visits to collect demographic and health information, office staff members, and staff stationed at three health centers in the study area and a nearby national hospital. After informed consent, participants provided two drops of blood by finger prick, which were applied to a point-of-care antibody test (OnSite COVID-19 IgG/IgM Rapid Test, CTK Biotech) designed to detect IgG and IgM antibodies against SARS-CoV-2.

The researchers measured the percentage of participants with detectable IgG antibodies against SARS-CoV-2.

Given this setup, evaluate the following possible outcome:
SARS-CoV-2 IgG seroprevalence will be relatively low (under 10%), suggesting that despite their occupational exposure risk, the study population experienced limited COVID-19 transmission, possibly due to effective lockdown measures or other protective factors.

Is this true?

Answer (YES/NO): NO